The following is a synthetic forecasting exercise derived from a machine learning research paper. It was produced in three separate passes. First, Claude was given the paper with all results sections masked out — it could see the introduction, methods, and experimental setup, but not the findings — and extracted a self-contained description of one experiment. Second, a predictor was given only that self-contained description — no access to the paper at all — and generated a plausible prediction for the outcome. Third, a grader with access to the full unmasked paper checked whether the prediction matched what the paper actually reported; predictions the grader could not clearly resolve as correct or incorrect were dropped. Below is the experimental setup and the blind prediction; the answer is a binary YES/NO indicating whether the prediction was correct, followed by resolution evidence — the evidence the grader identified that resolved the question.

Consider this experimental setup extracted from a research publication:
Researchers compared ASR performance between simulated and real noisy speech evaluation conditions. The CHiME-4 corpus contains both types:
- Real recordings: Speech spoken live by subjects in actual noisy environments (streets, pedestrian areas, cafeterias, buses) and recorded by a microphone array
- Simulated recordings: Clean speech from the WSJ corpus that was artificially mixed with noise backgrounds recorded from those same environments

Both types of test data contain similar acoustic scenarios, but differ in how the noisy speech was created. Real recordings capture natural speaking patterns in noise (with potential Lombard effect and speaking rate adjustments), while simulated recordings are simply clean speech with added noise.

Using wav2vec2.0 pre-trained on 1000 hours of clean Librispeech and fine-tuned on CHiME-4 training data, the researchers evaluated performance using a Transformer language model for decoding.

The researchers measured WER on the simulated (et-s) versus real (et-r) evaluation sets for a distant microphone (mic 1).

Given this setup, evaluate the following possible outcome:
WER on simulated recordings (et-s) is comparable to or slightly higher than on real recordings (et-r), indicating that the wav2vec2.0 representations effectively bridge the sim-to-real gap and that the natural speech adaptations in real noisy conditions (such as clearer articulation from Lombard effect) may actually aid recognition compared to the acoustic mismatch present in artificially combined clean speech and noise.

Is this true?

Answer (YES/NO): YES